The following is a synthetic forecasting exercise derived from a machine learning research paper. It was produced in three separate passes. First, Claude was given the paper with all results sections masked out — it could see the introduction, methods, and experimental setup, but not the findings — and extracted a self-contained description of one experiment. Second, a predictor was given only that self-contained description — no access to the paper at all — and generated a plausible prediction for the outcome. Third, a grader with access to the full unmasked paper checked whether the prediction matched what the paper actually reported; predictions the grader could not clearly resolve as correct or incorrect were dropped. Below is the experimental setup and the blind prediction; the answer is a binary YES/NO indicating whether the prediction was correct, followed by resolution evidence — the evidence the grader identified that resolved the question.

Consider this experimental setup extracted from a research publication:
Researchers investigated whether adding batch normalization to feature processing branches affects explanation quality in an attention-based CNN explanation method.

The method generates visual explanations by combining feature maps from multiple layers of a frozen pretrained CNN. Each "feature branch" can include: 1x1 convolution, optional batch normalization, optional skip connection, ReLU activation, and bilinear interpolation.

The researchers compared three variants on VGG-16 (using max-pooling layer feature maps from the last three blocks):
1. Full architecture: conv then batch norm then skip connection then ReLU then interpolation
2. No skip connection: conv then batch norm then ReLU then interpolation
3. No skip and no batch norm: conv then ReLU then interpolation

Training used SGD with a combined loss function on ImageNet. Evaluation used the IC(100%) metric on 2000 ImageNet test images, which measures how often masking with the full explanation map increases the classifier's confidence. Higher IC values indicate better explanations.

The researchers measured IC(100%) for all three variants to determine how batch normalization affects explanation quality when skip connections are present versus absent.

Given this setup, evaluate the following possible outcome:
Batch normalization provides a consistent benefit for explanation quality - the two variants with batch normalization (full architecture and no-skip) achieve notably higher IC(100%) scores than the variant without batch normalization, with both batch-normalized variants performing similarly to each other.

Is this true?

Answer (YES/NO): NO